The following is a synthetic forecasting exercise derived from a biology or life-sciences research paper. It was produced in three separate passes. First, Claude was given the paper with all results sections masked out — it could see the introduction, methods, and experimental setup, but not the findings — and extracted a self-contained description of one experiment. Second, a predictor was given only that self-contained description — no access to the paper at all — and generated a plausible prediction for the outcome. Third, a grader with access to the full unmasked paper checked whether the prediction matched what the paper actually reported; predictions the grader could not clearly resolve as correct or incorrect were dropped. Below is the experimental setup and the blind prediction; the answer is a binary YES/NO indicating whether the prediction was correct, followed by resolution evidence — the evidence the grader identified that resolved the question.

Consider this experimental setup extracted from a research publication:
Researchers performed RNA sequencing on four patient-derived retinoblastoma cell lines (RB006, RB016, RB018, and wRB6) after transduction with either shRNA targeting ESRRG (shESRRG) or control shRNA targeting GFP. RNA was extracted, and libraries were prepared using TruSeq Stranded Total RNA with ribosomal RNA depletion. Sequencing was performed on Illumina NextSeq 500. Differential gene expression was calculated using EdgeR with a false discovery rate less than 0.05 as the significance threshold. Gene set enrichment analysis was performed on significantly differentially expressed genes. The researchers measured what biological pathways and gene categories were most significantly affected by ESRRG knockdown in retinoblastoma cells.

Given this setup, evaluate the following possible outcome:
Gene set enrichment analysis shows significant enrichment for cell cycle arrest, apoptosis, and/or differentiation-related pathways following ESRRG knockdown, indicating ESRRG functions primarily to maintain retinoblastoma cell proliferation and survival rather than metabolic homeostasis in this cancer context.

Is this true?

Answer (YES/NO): NO